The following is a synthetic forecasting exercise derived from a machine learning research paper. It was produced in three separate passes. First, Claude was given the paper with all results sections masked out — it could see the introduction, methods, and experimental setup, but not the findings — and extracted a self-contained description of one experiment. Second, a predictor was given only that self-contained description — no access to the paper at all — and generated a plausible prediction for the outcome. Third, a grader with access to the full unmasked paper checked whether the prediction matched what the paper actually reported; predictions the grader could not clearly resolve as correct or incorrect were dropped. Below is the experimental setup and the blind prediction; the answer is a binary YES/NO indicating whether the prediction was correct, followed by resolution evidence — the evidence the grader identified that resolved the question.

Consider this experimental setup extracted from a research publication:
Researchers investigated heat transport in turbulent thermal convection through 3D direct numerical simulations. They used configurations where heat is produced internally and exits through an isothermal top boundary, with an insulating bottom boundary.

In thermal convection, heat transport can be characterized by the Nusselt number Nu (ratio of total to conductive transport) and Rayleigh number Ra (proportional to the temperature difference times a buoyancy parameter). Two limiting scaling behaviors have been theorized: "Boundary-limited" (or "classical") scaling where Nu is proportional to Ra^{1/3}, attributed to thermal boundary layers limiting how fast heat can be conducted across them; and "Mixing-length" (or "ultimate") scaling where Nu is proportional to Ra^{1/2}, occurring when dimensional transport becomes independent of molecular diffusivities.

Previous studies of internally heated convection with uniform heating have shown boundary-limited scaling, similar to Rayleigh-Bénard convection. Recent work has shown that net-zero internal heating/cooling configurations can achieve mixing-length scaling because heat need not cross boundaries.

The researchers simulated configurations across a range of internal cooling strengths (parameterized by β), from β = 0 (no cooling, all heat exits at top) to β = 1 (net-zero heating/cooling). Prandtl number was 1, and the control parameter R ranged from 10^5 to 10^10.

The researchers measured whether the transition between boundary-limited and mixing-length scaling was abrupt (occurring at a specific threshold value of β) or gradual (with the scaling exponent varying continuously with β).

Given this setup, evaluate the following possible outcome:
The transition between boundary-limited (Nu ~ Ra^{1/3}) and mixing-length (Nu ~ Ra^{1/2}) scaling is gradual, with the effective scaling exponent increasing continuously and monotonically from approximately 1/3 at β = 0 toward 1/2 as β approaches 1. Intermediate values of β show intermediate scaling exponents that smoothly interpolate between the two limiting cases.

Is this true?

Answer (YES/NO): YES